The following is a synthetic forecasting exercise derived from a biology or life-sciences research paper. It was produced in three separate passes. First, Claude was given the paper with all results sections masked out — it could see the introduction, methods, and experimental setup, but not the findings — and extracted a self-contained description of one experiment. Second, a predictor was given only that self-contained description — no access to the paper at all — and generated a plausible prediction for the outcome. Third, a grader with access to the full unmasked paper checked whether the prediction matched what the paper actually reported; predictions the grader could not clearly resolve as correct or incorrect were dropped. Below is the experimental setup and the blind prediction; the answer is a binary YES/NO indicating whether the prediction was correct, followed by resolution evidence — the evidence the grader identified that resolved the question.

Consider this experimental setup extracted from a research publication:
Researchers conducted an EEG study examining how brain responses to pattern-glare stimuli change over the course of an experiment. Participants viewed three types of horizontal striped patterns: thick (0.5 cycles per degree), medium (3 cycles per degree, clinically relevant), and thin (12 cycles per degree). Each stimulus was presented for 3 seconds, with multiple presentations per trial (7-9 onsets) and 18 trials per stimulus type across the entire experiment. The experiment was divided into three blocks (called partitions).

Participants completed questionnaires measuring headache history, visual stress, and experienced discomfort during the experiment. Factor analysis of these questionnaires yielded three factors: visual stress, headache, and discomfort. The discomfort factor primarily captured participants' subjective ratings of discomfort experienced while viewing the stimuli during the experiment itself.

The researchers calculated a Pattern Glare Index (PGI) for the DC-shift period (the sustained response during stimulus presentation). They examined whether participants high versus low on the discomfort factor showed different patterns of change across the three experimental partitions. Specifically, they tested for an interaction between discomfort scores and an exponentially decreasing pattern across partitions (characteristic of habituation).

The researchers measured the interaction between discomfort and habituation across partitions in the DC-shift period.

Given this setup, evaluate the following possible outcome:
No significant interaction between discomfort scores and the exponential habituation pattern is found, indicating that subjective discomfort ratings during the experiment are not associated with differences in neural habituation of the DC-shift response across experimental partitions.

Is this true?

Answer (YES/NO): NO